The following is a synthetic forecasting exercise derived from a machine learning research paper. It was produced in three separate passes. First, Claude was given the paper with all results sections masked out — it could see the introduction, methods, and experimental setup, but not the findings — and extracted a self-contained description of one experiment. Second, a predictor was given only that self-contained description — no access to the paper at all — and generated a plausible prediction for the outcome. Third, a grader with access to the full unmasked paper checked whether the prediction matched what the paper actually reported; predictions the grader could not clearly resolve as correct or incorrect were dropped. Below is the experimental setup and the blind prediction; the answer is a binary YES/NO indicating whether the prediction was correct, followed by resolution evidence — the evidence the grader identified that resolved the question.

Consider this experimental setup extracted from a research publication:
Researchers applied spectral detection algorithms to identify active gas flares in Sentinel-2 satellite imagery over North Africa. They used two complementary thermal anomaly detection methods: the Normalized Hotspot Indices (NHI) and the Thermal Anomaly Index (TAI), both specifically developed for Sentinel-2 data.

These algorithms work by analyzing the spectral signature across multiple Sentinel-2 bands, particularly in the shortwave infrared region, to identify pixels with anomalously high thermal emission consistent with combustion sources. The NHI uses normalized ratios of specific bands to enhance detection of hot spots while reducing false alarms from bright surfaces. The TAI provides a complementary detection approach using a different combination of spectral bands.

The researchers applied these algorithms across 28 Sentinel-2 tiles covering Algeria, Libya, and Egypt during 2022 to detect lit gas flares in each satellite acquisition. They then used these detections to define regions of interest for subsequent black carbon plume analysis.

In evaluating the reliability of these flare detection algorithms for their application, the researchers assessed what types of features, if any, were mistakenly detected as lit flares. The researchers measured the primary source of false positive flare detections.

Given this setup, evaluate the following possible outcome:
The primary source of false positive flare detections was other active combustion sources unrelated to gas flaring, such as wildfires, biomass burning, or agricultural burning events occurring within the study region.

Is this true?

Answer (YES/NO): NO